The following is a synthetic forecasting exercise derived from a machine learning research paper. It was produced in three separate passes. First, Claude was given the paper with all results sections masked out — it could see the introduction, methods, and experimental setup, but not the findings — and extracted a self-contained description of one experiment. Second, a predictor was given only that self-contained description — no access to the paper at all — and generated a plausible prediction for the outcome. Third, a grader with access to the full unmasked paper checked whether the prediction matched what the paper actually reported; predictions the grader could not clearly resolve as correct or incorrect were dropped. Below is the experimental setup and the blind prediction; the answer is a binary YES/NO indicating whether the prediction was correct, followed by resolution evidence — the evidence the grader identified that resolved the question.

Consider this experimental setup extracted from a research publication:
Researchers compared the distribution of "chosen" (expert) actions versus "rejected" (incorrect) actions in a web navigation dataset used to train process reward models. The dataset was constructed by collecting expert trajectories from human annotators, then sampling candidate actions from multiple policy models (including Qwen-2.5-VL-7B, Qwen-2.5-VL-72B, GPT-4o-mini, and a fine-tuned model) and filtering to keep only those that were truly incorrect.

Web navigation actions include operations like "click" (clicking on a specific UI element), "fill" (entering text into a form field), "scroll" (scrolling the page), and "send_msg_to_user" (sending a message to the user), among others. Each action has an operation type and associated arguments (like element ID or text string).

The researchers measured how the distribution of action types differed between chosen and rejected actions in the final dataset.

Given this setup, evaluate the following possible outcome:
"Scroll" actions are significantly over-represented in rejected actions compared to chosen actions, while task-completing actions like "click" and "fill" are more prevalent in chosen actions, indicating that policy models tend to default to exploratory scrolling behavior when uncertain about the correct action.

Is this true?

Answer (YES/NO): NO